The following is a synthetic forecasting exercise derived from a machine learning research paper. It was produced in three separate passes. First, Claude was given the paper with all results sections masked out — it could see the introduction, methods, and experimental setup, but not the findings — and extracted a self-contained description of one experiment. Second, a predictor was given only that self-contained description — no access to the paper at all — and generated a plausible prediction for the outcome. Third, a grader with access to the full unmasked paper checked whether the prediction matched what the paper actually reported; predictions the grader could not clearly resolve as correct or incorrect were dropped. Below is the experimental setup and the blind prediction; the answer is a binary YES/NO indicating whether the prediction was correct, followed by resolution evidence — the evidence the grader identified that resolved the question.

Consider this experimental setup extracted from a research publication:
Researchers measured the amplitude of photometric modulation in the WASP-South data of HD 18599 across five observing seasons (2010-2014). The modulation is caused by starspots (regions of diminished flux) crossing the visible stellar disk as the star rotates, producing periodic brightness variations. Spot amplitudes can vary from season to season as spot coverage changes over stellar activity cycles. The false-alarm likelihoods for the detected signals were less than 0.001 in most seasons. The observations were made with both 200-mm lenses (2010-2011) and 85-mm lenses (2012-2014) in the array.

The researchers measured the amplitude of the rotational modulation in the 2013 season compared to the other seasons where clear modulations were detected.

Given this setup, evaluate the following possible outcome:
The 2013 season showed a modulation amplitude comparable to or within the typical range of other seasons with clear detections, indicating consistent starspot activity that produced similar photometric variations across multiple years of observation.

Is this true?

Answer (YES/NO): NO